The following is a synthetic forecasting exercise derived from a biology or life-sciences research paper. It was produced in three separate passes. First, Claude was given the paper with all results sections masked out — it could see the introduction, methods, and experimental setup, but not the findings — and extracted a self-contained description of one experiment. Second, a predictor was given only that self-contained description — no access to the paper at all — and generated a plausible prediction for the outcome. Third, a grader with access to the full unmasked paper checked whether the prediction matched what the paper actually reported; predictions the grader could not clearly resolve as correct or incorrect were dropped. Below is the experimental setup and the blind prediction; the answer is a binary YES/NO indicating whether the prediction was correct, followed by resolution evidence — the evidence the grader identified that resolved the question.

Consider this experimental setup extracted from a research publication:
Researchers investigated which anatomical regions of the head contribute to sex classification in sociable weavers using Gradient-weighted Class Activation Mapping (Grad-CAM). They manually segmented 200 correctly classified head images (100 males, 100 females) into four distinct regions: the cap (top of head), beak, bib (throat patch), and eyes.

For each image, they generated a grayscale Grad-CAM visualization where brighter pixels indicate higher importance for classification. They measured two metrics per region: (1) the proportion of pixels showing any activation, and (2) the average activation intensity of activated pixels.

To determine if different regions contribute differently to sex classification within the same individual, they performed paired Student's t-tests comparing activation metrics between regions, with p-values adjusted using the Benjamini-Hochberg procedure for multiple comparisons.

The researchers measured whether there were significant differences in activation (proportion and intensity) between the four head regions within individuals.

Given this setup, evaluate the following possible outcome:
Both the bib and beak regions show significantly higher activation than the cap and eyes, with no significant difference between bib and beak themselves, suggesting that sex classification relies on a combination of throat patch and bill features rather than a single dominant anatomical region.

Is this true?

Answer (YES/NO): NO